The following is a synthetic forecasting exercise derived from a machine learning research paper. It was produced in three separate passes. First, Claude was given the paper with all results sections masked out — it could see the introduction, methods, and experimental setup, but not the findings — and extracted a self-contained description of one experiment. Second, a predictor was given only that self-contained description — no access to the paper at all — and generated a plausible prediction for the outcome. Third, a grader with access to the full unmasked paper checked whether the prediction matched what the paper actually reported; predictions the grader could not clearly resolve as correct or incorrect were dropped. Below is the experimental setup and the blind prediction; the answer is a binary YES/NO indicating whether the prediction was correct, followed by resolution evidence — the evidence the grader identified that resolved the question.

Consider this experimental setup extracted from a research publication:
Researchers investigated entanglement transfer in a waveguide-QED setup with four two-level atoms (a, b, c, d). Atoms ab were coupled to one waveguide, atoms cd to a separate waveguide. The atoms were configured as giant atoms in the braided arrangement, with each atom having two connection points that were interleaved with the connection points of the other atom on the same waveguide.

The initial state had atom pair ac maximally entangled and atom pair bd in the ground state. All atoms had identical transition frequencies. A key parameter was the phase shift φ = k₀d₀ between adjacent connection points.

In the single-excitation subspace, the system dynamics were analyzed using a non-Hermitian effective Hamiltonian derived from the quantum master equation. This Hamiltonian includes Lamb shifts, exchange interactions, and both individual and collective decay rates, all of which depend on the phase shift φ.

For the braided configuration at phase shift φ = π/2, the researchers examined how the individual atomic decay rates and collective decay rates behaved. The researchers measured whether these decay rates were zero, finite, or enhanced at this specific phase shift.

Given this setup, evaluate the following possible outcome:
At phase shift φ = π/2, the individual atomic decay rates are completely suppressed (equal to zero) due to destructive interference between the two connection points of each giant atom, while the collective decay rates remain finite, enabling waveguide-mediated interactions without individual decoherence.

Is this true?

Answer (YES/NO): NO